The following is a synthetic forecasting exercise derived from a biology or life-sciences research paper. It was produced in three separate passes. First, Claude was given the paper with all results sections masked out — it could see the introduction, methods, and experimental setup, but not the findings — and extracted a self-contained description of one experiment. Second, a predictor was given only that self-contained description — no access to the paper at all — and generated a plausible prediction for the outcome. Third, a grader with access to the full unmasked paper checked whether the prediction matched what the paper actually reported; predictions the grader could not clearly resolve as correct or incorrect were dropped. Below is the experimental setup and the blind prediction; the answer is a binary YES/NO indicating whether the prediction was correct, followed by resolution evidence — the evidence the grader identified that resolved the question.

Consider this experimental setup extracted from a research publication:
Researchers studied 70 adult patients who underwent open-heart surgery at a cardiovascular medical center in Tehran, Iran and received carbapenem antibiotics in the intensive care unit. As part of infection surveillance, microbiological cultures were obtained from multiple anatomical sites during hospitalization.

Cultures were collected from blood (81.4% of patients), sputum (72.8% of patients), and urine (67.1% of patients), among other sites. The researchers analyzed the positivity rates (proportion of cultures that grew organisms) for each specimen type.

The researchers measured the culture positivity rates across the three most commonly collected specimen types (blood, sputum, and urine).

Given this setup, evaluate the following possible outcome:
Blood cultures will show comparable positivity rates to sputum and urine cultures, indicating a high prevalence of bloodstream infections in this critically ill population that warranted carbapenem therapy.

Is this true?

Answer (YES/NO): NO